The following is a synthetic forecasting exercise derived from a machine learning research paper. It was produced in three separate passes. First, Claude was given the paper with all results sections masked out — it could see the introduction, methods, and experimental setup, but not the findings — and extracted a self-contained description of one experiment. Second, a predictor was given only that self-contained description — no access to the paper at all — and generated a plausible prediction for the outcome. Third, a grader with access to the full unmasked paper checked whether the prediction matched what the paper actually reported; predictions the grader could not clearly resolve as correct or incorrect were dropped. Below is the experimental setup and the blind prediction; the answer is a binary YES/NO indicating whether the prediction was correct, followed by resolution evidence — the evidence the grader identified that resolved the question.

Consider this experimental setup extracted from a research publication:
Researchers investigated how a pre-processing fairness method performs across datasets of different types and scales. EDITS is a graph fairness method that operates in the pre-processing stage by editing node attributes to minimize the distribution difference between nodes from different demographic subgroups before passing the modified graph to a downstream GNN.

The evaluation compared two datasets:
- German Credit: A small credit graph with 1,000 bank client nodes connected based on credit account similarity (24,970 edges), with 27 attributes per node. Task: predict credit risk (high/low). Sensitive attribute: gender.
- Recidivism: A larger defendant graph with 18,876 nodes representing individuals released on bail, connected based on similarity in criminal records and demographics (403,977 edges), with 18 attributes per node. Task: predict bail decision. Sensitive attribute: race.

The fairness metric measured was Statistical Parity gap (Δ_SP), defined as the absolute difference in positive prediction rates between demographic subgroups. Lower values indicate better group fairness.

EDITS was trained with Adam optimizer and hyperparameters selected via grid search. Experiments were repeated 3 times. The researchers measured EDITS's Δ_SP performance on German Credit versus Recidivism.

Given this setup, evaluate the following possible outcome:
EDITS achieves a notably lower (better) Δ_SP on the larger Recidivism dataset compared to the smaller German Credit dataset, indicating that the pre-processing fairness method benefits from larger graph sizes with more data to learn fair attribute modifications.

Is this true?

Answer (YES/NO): NO